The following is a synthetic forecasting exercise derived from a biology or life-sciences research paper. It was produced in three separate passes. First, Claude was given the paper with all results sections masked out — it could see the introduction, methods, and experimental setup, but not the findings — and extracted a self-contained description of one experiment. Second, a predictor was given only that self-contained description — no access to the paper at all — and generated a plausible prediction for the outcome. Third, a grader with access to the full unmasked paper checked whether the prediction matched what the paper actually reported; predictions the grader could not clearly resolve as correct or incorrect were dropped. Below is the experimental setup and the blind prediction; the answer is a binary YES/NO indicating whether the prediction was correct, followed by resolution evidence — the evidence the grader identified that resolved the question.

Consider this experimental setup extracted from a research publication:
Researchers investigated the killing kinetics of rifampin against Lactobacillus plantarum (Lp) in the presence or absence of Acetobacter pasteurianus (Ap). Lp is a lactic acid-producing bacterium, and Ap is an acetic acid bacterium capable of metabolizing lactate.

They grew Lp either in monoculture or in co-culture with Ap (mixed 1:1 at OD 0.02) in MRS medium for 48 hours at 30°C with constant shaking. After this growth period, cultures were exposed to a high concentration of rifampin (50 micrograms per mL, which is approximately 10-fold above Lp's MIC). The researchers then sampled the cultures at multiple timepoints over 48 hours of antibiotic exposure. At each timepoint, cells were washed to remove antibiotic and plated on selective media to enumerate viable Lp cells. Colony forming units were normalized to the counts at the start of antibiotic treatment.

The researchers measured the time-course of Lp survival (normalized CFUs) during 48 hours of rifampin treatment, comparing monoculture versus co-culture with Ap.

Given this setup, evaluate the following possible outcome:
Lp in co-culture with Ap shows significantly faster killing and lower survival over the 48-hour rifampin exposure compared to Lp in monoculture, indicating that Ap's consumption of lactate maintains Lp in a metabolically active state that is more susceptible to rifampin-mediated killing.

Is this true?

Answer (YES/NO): NO